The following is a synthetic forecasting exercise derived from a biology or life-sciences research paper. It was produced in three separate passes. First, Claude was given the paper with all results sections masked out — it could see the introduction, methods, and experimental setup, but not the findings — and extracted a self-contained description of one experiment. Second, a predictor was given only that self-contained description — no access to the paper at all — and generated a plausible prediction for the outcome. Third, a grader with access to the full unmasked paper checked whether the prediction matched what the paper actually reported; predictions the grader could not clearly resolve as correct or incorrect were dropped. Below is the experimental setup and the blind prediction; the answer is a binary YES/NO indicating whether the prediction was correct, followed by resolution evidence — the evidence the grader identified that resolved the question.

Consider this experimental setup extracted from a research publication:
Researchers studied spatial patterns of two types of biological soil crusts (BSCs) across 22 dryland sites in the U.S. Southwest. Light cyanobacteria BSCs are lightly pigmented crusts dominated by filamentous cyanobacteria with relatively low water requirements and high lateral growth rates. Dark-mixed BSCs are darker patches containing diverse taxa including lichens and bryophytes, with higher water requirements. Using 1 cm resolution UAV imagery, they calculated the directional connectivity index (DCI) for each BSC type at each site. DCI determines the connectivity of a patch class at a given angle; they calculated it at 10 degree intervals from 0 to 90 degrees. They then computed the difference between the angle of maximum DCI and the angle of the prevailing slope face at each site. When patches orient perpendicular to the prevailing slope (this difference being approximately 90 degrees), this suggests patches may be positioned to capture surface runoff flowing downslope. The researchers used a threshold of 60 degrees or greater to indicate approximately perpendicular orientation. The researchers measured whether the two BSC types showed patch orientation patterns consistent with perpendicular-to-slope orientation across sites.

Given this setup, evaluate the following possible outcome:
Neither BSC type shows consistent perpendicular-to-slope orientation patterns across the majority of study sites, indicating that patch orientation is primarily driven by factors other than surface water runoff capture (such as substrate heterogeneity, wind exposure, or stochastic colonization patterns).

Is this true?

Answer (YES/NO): NO